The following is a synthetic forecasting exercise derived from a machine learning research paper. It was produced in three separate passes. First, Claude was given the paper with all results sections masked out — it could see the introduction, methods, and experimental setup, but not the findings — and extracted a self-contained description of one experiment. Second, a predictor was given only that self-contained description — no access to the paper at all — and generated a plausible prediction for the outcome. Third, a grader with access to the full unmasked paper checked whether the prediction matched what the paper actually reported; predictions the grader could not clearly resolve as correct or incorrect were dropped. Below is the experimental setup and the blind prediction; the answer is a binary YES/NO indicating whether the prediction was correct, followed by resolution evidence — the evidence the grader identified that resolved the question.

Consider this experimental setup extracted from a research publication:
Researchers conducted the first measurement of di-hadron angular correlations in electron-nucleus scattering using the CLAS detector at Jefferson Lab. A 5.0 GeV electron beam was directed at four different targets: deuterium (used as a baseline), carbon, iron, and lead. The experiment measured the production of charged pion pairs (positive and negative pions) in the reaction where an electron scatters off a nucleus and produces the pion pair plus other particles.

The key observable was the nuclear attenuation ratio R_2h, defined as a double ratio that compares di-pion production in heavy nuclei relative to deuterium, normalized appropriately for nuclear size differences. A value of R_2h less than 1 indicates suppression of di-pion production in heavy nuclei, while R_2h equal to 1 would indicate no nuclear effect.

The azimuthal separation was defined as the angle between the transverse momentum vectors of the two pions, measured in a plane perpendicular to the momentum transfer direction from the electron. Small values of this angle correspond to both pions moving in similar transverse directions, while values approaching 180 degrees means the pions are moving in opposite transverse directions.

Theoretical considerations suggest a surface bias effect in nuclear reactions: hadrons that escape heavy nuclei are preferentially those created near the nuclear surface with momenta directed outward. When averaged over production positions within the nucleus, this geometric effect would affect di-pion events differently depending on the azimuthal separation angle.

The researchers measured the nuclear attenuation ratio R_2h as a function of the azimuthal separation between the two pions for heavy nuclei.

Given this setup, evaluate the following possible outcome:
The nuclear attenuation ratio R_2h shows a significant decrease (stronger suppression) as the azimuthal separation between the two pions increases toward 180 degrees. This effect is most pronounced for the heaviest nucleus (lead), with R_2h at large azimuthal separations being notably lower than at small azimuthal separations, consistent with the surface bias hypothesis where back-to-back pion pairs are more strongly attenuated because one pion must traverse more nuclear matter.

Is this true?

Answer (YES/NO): YES